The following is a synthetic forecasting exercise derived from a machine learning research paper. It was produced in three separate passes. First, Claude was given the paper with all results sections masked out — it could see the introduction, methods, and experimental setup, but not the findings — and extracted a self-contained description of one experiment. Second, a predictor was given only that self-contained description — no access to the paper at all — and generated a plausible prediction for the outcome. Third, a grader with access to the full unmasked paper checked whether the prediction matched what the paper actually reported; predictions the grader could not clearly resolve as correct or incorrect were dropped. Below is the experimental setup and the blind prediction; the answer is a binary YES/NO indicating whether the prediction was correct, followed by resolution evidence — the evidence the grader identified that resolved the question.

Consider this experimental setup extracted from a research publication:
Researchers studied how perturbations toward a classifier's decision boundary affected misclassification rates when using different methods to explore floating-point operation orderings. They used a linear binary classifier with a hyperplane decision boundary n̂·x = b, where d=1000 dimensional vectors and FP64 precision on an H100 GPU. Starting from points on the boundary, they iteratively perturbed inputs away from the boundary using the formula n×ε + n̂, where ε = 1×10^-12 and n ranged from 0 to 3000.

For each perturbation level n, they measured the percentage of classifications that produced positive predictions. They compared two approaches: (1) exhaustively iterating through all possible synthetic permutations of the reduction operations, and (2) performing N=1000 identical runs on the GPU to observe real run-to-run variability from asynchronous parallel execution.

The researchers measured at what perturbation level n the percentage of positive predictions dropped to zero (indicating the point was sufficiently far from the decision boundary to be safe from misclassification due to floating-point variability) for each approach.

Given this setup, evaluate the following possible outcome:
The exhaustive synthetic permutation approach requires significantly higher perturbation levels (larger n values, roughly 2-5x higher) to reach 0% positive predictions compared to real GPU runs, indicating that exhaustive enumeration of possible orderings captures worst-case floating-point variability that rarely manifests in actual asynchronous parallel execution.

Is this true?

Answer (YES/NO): YES